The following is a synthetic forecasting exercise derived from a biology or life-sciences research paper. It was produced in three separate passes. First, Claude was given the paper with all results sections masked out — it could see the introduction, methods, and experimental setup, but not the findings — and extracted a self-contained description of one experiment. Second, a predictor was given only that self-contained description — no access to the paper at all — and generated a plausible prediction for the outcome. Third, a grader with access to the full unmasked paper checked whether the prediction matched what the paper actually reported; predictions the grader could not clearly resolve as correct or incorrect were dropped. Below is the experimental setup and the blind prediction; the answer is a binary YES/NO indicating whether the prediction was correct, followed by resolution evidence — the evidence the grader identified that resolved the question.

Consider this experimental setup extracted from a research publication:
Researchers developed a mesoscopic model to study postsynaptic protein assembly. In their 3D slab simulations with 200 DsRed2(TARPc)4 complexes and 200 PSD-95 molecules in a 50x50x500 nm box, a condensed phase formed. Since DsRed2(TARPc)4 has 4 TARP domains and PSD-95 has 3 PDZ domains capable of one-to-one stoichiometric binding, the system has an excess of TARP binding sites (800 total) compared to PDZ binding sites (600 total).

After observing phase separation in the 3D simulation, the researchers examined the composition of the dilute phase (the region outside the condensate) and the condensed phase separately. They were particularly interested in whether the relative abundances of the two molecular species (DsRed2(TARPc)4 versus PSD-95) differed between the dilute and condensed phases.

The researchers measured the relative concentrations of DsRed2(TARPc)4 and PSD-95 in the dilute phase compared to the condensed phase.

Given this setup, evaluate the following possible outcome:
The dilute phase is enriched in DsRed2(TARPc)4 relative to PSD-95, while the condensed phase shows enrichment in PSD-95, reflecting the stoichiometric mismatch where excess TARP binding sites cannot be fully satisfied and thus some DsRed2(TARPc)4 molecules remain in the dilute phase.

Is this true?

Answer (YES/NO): YES